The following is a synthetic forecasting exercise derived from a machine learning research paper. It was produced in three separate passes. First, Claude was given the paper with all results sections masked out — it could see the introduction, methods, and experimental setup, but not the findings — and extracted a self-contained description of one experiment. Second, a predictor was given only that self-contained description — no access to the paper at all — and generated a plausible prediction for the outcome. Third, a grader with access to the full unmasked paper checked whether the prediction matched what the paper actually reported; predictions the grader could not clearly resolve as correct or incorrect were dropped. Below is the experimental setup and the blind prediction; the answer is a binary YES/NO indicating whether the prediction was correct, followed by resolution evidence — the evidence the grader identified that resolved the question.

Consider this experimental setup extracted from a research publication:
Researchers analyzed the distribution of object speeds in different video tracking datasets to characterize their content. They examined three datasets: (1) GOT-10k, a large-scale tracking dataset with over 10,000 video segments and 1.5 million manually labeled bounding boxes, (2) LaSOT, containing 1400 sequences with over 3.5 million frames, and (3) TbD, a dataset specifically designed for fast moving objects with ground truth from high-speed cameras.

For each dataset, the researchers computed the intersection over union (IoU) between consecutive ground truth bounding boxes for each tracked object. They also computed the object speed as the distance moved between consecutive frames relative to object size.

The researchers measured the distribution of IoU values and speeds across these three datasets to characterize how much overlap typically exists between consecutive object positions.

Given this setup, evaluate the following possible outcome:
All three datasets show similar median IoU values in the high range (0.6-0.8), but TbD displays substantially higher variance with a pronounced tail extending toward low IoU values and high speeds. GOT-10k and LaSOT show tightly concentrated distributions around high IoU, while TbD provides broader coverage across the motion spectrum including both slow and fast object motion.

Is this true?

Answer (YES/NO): NO